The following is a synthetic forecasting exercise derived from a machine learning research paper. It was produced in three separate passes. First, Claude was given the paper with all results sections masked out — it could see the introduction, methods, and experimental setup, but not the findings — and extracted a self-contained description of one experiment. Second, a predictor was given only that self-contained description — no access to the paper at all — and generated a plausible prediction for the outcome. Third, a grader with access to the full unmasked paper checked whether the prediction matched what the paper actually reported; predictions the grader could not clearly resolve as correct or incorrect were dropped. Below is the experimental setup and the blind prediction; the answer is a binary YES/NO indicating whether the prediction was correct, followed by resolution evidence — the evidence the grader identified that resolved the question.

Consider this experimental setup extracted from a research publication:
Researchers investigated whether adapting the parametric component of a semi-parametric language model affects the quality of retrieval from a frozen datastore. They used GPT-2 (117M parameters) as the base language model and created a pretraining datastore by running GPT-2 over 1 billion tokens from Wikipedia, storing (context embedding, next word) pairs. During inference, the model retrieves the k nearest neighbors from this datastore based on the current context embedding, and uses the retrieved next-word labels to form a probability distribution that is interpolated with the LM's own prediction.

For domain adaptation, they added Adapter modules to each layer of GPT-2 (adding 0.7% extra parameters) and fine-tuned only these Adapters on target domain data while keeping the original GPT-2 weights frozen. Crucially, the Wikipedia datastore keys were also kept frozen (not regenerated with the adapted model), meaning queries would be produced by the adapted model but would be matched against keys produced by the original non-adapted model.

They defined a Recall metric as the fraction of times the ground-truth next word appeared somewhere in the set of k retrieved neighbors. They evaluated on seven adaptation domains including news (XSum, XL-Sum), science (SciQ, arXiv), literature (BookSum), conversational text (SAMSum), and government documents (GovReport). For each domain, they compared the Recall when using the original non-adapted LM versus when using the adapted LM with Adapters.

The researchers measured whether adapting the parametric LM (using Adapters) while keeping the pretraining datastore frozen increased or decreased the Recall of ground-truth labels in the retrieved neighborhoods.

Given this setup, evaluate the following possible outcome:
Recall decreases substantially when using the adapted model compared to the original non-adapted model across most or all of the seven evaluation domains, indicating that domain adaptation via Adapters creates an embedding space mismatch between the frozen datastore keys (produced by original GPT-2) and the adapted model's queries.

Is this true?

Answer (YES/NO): NO